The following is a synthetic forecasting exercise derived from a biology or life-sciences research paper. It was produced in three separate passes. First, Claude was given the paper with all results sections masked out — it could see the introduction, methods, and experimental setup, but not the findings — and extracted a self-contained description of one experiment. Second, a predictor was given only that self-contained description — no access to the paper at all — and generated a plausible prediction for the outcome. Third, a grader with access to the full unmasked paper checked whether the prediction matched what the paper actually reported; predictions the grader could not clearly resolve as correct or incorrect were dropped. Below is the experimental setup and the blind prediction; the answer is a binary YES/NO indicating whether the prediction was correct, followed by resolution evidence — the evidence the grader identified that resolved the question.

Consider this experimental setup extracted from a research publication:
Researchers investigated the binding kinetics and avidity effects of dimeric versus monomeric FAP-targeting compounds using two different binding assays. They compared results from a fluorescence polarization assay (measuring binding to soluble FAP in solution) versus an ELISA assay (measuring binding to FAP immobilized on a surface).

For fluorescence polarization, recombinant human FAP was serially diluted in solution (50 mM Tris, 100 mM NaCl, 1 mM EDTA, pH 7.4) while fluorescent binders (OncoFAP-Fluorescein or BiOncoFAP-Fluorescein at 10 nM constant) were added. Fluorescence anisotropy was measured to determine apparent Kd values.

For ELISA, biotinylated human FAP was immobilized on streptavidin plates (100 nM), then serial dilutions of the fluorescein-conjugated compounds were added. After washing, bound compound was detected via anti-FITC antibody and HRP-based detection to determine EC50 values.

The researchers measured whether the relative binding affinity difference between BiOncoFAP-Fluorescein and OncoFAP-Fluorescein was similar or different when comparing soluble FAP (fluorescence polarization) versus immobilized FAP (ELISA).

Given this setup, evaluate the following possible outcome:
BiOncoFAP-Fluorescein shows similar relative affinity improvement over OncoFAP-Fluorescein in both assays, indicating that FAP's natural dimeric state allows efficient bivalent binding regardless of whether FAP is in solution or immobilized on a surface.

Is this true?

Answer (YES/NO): NO